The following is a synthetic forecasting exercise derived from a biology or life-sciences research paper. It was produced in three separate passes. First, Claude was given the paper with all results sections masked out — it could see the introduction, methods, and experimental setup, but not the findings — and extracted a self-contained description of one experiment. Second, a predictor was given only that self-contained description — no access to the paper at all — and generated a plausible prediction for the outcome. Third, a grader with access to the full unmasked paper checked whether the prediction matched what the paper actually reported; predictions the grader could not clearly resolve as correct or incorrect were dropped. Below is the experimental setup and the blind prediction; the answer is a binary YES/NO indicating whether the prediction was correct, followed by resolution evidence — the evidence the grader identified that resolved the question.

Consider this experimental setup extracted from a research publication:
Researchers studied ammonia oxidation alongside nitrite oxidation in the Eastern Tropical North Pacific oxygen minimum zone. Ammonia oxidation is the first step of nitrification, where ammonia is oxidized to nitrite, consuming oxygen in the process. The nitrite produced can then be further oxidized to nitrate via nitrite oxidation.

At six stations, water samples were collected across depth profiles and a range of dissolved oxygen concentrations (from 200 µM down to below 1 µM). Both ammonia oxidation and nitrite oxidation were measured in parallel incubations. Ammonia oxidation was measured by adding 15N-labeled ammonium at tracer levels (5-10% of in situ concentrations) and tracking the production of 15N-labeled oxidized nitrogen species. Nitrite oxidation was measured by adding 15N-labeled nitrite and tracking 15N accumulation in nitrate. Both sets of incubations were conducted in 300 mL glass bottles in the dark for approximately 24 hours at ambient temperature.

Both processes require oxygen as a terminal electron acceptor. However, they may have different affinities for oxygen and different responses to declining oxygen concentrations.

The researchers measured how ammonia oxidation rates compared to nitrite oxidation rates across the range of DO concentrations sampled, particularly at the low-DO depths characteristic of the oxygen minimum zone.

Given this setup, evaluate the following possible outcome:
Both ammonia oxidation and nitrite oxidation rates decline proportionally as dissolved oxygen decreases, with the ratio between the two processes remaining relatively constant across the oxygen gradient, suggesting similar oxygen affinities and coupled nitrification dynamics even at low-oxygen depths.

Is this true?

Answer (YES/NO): NO